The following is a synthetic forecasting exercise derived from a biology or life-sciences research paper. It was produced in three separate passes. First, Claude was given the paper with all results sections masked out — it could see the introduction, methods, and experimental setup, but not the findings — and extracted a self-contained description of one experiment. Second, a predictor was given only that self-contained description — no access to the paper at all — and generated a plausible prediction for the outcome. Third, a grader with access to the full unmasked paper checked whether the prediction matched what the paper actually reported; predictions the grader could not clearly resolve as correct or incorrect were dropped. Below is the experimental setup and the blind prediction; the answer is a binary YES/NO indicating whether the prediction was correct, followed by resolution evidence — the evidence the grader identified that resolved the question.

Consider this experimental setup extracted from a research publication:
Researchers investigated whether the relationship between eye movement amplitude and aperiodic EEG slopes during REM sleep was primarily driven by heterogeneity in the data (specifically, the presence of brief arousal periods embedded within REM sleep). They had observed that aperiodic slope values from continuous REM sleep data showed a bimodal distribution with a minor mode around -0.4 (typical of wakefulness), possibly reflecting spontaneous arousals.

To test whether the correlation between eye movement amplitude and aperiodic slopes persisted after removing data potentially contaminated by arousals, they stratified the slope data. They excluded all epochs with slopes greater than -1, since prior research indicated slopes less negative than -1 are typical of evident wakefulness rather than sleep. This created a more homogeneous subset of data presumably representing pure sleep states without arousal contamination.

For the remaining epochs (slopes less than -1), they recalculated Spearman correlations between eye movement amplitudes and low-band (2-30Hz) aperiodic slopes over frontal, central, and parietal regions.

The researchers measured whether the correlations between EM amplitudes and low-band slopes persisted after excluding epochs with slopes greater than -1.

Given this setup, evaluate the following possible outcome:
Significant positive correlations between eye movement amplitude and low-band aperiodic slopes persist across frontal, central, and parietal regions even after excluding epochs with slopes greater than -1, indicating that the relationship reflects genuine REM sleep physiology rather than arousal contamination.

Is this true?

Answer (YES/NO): NO